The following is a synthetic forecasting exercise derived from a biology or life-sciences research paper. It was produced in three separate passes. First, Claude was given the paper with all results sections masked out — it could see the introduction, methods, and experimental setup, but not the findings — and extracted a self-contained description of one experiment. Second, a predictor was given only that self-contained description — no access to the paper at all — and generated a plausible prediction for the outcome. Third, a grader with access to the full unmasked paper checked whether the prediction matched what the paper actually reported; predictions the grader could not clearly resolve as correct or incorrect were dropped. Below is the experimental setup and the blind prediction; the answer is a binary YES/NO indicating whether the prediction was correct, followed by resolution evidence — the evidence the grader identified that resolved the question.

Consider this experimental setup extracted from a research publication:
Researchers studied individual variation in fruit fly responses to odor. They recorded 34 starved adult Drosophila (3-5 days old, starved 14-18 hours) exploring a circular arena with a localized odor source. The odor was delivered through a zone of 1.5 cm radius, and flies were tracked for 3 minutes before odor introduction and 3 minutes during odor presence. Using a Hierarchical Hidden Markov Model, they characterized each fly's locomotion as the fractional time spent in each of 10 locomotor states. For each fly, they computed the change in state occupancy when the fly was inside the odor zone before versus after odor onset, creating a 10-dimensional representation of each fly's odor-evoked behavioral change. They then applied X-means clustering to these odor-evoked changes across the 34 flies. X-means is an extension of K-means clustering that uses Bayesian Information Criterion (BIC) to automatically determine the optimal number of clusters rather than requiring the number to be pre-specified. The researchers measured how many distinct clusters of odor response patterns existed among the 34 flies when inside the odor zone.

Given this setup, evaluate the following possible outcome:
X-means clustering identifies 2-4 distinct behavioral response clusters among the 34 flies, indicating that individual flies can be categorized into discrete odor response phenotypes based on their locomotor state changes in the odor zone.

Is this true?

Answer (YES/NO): NO